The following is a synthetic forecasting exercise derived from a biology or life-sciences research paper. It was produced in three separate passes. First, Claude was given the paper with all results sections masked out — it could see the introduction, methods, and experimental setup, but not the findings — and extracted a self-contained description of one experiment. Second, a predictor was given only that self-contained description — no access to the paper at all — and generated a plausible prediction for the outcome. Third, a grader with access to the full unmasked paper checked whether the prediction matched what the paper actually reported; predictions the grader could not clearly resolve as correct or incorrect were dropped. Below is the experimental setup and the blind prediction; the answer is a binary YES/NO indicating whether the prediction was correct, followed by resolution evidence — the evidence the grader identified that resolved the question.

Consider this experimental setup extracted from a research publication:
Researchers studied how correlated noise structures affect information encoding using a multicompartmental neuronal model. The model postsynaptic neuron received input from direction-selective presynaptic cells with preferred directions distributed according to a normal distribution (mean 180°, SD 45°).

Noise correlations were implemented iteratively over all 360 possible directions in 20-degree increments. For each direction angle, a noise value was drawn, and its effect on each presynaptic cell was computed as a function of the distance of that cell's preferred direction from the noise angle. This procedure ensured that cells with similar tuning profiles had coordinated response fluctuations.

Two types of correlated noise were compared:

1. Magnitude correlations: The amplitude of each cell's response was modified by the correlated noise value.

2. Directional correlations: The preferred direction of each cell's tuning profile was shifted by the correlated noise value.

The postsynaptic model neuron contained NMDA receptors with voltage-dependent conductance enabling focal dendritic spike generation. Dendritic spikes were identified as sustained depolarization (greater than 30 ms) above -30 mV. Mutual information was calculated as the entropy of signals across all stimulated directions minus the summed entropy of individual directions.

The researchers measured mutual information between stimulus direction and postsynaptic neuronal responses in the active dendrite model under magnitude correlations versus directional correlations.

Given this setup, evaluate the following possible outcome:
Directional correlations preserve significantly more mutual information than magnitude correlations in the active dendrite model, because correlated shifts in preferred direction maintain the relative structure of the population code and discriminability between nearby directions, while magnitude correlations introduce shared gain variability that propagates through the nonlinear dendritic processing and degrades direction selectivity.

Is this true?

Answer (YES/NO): YES